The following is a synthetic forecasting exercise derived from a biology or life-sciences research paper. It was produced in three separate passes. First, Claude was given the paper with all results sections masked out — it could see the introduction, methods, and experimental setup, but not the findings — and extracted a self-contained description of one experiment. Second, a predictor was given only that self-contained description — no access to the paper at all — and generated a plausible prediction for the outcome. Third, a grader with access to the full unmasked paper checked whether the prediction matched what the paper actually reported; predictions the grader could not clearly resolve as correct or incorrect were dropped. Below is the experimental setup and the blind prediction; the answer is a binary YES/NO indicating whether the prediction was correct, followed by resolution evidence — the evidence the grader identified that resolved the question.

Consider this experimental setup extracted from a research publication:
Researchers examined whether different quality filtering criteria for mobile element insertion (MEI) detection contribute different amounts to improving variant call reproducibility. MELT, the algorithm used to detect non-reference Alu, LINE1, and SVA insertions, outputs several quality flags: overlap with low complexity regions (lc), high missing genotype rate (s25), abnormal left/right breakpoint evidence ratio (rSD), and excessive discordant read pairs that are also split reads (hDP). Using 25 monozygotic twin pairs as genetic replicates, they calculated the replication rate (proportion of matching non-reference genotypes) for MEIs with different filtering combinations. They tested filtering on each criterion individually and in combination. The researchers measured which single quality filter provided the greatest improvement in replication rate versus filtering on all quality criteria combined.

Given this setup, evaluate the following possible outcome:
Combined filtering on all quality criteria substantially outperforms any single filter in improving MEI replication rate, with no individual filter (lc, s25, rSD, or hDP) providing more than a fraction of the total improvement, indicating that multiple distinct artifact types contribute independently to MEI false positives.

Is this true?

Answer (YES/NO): NO